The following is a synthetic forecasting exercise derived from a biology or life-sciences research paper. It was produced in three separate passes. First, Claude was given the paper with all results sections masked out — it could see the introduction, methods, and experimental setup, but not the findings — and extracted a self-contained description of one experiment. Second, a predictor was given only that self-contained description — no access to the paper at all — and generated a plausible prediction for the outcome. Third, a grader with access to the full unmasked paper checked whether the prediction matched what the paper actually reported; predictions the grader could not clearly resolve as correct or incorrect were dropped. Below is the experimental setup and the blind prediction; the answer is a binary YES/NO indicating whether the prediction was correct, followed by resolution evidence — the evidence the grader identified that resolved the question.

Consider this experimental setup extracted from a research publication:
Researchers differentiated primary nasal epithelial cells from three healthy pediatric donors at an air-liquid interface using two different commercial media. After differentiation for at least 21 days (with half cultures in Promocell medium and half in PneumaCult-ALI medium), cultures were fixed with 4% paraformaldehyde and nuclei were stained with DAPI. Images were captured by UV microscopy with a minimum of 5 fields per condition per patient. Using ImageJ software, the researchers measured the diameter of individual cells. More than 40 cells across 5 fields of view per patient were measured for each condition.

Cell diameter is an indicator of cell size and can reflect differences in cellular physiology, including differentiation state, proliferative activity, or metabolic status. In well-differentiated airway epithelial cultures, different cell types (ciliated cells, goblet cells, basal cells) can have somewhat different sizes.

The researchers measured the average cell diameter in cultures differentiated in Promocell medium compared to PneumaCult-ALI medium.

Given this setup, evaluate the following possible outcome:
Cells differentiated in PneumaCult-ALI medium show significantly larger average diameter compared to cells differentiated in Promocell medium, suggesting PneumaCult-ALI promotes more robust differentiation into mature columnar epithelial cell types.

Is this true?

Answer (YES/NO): NO